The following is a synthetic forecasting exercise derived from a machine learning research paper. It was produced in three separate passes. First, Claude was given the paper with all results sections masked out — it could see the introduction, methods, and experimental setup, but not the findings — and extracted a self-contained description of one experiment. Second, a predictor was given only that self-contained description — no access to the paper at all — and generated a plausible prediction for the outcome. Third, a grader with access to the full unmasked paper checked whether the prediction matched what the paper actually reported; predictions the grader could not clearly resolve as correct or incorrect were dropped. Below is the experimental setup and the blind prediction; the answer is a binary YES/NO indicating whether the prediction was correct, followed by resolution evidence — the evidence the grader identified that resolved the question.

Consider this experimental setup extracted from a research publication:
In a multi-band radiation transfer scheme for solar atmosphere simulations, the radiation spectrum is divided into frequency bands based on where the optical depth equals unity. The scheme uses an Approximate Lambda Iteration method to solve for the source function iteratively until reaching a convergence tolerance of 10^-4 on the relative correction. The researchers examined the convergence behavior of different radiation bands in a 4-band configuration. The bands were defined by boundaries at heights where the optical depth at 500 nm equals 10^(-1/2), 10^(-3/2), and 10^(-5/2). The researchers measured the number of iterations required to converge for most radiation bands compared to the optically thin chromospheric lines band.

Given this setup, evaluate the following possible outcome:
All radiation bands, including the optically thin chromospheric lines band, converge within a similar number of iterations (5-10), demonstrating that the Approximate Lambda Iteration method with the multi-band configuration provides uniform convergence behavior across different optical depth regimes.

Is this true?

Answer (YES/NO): NO